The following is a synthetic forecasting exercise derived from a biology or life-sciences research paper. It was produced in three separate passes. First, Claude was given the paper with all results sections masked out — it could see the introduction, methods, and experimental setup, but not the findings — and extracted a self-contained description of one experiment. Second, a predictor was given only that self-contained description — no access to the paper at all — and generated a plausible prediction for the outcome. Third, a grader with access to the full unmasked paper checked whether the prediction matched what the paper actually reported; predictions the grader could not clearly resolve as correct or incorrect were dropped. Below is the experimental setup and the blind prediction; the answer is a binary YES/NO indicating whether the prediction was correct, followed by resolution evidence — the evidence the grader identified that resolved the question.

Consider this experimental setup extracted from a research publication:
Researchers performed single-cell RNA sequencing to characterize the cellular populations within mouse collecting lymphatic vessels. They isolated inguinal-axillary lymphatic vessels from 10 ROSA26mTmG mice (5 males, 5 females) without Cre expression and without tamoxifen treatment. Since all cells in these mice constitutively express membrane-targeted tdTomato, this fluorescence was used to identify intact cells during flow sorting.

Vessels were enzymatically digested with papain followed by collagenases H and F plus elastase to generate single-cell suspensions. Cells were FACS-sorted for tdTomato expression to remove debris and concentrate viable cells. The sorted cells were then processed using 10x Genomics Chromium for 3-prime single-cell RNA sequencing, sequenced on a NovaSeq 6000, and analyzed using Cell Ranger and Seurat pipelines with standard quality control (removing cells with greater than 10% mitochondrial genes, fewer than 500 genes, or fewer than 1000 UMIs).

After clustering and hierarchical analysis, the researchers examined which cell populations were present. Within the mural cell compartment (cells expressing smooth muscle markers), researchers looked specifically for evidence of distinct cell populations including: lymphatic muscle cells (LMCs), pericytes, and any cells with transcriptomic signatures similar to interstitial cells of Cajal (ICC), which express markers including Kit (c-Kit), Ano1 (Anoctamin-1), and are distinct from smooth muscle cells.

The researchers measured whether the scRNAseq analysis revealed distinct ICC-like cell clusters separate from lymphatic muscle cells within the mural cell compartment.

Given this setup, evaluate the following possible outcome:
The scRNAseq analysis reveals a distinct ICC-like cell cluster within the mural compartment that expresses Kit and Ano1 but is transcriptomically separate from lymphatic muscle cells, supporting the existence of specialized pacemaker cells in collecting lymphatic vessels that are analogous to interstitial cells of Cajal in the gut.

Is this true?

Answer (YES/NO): NO